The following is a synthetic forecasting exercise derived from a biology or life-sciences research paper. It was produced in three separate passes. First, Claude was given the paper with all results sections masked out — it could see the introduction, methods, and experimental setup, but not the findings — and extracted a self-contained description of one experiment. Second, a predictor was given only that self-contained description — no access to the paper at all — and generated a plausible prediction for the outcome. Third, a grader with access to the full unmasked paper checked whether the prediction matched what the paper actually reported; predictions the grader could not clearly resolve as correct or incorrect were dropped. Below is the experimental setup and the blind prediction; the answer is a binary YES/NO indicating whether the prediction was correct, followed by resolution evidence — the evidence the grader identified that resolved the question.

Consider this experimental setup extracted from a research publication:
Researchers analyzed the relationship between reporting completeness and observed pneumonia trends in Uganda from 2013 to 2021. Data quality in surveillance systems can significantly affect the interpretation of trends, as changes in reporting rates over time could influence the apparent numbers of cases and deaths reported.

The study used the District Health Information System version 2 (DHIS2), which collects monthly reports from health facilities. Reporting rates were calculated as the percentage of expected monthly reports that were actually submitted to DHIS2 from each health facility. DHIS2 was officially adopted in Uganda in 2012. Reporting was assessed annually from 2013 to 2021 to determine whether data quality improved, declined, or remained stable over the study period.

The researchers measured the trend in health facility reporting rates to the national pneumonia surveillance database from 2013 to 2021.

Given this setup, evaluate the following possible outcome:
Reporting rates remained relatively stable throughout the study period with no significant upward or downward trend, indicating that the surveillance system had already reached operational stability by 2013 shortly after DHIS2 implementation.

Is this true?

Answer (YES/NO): NO